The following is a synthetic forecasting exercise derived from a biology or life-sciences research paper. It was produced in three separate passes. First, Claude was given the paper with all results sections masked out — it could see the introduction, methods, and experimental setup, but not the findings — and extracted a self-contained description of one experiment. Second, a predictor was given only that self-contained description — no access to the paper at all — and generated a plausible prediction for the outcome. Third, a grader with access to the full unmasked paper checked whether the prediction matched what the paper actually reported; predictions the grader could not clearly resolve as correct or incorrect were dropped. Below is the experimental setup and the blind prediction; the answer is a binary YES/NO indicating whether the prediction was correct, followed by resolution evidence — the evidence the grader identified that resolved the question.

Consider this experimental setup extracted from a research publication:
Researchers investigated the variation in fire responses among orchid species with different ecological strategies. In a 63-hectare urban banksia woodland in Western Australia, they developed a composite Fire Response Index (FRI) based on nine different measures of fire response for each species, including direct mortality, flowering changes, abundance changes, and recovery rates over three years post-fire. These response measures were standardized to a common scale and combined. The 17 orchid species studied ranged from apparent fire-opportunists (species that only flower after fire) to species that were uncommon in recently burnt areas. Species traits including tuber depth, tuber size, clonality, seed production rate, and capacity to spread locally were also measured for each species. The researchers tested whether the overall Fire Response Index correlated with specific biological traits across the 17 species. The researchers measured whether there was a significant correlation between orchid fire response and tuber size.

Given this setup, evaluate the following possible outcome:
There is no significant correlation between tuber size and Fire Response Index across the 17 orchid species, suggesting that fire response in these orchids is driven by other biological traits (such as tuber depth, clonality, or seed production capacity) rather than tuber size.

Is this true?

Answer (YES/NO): YES